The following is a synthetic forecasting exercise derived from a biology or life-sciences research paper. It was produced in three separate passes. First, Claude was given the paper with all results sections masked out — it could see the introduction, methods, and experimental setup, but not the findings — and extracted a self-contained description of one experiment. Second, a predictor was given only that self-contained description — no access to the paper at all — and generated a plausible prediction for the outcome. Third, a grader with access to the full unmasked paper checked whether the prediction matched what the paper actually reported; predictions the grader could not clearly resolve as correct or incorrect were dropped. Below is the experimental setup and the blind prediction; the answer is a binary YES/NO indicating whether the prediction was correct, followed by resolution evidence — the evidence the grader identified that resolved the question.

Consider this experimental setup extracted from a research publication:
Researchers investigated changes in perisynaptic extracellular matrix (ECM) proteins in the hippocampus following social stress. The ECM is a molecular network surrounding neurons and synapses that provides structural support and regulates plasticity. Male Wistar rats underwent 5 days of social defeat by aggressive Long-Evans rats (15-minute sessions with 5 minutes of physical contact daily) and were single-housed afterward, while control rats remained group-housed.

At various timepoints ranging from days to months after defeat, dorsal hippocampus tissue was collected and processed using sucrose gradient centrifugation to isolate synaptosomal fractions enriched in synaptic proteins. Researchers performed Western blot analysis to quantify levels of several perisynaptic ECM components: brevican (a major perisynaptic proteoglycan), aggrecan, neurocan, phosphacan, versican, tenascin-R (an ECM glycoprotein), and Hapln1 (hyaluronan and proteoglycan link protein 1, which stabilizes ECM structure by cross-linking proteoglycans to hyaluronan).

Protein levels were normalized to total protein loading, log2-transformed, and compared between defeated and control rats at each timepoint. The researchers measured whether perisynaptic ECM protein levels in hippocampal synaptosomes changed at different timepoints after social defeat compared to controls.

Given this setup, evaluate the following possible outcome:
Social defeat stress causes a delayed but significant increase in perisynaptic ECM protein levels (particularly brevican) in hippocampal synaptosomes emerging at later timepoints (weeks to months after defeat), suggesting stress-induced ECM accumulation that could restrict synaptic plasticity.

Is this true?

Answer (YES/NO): YES